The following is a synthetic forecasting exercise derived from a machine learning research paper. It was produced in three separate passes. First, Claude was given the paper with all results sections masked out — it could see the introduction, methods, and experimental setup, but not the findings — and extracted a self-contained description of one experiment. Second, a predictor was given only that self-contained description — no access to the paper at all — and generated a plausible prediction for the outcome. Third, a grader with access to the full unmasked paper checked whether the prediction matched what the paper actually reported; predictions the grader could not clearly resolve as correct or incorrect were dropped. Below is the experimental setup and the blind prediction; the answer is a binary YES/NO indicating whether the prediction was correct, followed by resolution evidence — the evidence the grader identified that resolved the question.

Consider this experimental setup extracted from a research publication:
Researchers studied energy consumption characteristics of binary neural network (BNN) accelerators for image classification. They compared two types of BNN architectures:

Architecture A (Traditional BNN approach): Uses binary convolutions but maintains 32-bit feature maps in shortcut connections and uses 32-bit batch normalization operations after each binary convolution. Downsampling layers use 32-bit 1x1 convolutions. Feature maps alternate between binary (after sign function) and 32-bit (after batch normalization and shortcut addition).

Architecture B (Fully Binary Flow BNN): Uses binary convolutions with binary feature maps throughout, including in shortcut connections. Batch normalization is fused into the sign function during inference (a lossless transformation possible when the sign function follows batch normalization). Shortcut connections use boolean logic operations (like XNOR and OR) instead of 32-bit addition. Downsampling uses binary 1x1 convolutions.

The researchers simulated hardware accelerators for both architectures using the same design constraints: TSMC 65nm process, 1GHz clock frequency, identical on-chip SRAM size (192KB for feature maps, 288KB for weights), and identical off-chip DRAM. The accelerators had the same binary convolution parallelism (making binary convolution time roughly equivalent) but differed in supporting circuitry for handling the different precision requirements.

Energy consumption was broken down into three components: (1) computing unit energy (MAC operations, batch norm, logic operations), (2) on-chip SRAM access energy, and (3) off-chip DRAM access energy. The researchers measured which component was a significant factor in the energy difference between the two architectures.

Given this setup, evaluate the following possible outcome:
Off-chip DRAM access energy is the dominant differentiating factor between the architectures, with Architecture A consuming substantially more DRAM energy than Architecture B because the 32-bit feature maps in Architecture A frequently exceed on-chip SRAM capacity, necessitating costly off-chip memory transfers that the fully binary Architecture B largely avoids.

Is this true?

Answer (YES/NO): YES